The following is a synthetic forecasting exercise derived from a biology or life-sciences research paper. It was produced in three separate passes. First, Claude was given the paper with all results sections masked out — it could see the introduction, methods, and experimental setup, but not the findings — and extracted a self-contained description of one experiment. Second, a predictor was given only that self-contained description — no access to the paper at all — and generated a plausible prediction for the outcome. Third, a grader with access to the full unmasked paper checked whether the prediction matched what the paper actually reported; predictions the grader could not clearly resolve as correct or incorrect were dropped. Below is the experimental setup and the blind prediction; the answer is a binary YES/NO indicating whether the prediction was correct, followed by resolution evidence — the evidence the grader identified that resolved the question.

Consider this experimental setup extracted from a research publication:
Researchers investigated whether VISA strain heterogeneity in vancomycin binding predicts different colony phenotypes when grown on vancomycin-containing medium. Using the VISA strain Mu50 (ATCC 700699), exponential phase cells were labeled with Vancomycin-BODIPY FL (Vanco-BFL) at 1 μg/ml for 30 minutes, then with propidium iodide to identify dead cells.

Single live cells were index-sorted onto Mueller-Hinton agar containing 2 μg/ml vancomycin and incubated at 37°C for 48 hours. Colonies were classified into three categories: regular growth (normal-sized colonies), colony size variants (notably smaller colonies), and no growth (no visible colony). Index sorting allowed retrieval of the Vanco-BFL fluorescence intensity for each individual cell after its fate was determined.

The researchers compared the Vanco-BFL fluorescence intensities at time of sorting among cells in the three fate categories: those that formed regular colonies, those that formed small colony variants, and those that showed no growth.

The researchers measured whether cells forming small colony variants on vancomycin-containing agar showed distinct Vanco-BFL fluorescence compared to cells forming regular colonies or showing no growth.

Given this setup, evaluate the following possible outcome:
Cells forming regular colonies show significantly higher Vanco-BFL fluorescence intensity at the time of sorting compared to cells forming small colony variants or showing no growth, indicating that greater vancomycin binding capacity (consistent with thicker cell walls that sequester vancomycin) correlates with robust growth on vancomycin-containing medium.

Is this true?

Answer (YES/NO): YES